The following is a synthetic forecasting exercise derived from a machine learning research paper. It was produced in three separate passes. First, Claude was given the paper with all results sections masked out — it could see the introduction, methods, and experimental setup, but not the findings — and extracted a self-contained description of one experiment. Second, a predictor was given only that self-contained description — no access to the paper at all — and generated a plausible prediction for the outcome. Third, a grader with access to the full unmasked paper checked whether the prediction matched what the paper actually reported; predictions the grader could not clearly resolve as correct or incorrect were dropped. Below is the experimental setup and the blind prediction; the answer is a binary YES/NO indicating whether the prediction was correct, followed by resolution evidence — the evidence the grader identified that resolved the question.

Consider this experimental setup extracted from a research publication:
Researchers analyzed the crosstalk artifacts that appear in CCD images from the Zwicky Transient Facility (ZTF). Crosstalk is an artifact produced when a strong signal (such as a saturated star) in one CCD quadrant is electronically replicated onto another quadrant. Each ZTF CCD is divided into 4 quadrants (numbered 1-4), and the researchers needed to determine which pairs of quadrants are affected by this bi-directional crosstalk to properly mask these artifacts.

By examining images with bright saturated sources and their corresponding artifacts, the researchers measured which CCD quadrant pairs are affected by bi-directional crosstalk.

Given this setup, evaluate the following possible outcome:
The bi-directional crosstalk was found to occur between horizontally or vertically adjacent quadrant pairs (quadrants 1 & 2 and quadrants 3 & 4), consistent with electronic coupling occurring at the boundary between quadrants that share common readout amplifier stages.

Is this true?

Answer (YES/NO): YES